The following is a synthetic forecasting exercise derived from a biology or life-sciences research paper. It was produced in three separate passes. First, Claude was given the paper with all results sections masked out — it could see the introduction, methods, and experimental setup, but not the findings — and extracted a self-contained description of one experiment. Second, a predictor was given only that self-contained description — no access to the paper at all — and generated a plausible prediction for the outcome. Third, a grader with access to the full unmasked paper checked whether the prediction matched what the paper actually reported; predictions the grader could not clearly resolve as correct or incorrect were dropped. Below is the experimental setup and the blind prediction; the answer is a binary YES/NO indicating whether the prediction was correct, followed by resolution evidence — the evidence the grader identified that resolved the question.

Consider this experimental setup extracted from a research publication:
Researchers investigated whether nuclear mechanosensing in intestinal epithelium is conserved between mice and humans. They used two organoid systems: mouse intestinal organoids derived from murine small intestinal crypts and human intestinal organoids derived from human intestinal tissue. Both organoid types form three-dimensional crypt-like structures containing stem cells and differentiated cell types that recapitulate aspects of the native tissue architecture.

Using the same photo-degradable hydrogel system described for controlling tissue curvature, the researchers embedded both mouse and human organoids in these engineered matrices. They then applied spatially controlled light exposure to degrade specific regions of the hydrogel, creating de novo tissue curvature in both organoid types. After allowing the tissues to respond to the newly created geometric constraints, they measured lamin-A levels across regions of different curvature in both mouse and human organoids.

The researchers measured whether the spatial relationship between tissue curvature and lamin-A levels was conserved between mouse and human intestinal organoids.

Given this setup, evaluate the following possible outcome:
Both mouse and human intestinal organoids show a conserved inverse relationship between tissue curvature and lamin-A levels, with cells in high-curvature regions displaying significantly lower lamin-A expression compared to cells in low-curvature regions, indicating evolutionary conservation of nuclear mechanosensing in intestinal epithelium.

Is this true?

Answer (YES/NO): NO